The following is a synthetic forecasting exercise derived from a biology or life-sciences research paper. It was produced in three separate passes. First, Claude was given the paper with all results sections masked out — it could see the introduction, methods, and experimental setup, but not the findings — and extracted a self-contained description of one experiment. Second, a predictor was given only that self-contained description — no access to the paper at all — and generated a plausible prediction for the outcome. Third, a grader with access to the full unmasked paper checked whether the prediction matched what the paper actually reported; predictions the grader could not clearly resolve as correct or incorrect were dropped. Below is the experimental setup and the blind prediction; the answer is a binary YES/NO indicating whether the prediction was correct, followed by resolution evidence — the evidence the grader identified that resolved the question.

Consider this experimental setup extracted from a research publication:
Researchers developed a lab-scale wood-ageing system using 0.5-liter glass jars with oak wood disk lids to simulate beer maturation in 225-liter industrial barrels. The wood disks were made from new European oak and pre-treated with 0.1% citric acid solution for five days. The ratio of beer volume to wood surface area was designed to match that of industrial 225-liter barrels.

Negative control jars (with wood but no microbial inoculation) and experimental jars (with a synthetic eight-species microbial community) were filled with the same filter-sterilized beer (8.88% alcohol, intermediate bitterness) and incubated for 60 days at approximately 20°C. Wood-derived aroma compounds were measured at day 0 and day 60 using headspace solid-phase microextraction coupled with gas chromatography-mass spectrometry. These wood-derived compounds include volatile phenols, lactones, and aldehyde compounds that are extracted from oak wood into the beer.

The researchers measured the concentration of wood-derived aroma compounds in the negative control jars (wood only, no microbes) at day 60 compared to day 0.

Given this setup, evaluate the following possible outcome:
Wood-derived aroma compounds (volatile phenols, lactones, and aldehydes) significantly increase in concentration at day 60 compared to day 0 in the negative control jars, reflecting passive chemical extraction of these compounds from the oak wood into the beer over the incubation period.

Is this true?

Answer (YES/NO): NO